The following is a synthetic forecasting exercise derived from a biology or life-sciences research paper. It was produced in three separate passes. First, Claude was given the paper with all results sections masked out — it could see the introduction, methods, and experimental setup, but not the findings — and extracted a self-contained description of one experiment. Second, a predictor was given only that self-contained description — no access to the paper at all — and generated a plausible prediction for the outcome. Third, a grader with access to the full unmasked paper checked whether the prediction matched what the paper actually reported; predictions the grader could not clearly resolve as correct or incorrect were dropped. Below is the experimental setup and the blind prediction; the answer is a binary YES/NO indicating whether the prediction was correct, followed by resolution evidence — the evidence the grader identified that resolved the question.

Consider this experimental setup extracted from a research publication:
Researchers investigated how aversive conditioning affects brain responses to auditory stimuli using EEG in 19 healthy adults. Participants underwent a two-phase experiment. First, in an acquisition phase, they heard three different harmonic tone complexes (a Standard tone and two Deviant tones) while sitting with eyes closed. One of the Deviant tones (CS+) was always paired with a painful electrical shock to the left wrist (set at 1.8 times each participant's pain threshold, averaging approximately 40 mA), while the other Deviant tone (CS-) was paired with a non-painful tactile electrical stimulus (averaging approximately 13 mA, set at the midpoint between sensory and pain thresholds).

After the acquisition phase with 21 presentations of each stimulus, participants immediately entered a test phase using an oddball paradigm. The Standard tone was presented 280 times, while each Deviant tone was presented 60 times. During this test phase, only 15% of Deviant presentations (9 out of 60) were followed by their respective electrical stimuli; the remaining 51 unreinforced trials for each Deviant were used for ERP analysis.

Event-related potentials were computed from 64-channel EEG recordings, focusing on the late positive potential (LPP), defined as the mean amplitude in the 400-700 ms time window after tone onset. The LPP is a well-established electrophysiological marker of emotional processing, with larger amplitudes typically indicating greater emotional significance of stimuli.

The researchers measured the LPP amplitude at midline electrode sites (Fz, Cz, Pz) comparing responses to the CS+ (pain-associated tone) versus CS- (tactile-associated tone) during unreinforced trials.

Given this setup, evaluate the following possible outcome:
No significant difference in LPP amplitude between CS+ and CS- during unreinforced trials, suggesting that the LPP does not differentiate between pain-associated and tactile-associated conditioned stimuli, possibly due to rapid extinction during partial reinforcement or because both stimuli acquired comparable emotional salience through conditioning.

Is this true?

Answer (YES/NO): NO